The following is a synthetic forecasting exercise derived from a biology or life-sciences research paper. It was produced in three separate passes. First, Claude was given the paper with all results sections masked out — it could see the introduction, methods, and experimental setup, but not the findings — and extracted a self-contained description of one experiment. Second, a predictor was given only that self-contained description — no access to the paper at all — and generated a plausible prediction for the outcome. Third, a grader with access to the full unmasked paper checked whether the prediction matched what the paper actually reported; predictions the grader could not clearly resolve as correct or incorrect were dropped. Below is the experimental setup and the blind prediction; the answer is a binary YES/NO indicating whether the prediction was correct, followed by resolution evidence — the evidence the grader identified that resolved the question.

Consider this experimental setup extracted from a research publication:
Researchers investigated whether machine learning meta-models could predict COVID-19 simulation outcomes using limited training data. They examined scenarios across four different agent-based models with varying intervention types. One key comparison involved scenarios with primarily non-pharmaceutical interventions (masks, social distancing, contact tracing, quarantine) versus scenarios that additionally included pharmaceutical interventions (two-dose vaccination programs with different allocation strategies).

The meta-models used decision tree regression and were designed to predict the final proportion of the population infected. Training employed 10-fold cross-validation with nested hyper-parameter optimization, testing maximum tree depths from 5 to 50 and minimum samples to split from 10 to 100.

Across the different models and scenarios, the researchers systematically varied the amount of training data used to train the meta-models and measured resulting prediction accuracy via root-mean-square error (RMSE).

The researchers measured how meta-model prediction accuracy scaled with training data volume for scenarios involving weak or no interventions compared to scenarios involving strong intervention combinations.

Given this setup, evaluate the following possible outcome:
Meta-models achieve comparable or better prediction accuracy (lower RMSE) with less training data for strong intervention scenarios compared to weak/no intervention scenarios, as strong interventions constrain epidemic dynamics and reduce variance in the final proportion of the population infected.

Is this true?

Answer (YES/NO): NO